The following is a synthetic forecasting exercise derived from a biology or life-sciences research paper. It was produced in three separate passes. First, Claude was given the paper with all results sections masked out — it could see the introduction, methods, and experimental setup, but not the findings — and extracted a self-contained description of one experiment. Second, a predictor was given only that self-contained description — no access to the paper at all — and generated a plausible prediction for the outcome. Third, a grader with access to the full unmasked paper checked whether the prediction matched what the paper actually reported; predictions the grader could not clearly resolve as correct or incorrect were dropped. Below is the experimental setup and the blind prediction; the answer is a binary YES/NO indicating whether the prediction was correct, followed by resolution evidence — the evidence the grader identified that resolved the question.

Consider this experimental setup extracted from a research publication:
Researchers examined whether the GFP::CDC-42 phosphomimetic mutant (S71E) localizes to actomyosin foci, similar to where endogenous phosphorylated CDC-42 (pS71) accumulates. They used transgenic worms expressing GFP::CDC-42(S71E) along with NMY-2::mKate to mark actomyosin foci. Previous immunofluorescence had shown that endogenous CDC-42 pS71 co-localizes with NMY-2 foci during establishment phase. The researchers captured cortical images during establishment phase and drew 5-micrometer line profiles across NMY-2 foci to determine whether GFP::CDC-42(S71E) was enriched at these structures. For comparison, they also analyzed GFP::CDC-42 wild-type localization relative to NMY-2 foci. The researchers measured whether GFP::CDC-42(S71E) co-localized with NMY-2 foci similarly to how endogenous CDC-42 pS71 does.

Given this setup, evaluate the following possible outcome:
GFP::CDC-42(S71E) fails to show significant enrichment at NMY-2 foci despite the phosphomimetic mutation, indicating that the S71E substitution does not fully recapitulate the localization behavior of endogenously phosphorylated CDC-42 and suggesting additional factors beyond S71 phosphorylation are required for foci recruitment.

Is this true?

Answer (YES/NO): YES